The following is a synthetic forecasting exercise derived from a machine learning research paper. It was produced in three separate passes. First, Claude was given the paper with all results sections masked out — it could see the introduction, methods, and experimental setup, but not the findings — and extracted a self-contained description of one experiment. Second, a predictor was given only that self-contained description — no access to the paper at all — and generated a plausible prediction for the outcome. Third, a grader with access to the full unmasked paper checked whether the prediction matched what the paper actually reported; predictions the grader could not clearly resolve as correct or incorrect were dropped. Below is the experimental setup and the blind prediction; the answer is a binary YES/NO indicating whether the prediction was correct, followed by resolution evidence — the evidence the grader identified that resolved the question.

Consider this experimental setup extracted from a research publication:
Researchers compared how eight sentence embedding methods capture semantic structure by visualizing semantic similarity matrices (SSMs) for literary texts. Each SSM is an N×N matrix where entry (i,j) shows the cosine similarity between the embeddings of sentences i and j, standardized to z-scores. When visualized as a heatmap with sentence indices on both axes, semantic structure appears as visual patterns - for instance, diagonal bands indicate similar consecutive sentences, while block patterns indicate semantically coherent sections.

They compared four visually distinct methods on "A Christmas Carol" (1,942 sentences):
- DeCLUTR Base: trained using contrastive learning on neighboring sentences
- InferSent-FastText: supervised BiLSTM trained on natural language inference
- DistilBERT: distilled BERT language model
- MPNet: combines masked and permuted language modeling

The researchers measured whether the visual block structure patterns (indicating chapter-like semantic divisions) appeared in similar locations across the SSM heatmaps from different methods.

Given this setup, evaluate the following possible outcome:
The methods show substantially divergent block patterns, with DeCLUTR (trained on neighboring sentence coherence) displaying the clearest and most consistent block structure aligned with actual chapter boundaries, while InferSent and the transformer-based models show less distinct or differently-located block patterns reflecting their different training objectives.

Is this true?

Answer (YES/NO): NO